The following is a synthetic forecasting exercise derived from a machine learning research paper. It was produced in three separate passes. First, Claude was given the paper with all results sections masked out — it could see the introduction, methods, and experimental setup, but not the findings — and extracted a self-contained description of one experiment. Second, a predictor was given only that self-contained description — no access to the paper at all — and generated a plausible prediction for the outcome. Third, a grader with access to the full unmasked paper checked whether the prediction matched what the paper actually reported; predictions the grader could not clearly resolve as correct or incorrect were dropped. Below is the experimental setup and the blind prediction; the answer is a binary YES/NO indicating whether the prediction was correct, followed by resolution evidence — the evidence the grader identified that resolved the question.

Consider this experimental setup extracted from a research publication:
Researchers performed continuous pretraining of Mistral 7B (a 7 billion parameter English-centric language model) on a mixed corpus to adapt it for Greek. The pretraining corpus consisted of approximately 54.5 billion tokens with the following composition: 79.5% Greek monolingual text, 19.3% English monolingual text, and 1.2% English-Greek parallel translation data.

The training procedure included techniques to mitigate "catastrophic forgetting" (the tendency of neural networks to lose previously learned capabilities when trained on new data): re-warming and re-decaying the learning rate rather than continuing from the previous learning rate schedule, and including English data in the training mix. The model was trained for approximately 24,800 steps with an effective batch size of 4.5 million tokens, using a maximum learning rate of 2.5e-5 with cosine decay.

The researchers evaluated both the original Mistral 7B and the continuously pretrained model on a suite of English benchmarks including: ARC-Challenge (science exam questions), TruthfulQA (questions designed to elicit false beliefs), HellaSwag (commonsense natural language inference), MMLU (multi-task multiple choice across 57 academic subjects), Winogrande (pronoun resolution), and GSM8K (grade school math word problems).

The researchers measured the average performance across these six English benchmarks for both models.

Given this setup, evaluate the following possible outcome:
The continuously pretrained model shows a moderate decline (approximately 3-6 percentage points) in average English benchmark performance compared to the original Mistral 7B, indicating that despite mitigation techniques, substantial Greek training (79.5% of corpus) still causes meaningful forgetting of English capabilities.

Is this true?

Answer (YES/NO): YES